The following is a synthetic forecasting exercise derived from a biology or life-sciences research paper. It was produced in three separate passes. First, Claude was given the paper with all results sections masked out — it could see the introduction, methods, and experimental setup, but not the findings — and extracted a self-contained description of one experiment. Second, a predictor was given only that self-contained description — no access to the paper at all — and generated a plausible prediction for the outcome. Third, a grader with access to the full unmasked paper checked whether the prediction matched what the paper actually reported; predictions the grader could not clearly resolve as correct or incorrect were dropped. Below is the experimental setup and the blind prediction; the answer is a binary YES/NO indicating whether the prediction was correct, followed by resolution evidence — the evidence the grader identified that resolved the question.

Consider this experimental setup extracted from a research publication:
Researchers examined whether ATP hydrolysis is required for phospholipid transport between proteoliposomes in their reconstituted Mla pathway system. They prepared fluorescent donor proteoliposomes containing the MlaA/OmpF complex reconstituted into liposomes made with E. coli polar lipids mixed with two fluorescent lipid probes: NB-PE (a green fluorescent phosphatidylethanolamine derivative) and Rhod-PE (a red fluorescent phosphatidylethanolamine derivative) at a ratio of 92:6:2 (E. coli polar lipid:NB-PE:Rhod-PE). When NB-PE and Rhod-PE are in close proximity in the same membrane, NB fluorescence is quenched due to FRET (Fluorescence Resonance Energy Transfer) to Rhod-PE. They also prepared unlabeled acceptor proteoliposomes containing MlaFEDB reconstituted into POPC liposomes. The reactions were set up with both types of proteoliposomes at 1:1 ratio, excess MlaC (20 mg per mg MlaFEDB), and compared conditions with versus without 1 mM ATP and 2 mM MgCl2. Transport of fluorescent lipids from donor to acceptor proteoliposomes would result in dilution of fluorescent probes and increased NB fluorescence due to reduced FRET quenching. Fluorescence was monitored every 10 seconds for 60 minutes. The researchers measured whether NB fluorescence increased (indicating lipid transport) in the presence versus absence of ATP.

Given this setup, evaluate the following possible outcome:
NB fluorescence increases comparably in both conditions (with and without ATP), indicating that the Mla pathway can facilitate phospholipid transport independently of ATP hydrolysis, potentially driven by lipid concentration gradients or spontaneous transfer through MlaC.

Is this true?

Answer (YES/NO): NO